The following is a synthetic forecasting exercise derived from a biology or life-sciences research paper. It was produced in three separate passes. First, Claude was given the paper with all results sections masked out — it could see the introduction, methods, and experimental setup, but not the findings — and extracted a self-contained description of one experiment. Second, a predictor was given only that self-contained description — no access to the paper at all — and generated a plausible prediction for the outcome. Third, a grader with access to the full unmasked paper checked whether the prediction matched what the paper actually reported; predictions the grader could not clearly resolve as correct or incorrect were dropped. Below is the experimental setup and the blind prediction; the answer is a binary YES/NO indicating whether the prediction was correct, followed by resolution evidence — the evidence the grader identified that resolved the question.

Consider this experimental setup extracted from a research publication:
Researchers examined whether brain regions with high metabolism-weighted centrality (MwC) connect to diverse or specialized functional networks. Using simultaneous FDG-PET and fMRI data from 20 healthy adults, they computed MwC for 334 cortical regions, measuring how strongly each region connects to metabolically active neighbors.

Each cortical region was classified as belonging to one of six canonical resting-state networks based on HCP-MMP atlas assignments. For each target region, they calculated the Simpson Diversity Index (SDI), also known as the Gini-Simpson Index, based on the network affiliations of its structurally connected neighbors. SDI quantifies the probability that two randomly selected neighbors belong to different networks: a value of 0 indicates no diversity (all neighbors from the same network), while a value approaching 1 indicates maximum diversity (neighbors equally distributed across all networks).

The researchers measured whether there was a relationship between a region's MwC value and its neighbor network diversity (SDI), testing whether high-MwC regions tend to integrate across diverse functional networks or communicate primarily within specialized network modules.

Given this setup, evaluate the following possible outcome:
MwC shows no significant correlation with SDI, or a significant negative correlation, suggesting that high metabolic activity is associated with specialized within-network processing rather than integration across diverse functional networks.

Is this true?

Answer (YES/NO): NO